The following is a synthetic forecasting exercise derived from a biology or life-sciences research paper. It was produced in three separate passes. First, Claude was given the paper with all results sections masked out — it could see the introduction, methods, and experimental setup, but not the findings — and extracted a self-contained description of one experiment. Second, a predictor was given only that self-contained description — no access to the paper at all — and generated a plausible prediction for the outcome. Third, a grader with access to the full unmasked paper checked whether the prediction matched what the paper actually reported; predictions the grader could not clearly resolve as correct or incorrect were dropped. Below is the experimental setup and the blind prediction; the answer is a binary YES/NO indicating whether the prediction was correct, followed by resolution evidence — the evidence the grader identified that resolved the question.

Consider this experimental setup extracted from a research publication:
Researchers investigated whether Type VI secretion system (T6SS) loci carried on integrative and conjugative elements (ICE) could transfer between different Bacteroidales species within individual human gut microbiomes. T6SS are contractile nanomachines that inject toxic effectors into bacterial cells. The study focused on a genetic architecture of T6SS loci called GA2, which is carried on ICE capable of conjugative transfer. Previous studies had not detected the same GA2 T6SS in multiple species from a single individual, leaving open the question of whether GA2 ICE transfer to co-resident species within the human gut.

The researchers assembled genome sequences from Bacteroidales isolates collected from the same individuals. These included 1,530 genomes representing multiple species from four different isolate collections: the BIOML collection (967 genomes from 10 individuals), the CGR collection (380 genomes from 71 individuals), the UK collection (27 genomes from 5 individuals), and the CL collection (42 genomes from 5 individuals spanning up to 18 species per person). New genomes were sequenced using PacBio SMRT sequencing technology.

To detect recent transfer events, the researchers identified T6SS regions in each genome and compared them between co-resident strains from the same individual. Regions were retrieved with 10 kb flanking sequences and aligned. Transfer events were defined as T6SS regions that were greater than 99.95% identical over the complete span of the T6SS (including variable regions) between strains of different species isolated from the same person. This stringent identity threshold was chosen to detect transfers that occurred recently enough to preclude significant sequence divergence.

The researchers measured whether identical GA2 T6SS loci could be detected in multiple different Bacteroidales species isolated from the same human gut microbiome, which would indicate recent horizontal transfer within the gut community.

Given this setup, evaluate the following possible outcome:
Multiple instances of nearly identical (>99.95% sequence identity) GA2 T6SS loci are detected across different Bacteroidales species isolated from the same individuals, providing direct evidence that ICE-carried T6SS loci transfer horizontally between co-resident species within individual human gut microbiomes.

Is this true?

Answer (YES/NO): YES